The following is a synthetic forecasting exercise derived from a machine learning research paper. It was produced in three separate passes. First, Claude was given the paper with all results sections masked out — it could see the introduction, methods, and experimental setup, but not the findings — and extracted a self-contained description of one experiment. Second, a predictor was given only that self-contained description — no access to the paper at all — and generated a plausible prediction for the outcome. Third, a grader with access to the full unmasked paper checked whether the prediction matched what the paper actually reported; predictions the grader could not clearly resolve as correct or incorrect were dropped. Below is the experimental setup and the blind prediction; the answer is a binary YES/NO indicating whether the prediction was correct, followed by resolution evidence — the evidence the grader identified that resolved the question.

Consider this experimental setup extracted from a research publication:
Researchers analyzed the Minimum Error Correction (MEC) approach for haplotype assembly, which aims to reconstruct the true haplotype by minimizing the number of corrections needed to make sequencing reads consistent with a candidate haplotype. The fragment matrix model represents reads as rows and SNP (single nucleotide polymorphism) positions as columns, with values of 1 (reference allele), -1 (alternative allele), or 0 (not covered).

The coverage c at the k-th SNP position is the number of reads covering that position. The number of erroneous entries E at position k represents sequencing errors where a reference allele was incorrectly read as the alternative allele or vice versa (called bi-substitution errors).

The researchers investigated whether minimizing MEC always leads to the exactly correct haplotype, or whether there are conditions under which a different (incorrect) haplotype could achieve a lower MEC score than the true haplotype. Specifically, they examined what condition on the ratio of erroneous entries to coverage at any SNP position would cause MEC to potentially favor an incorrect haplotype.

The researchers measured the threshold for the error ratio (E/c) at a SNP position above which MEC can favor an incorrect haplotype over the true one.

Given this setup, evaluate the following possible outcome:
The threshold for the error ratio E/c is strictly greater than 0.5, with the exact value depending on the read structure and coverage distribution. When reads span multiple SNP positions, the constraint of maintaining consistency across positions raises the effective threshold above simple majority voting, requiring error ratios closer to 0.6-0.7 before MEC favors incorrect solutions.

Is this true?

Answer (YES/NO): NO